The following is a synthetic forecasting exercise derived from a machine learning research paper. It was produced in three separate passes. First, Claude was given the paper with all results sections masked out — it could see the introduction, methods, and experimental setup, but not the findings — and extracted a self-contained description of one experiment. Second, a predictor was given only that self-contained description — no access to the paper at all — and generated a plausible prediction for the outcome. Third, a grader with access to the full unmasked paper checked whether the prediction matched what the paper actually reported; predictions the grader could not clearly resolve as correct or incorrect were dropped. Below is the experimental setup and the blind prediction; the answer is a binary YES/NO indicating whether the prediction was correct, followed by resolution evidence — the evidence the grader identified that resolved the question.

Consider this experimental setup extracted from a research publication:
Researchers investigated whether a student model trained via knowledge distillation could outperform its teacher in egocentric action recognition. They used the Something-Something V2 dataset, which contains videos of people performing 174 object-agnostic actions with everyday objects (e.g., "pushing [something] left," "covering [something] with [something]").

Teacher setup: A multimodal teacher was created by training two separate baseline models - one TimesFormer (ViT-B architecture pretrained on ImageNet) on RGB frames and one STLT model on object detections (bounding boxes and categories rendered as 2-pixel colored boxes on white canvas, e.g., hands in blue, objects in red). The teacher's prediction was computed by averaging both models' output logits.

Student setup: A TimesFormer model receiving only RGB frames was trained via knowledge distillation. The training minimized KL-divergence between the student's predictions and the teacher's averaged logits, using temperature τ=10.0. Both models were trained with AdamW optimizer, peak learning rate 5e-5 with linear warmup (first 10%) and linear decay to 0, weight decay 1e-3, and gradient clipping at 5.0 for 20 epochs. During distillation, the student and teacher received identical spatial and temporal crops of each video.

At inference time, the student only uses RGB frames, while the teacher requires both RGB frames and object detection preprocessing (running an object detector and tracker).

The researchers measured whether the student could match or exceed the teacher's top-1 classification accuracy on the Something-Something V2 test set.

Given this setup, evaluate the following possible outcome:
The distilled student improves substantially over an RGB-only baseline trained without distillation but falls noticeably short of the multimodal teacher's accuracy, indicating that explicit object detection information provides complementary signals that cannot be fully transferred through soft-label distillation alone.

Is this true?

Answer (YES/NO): NO